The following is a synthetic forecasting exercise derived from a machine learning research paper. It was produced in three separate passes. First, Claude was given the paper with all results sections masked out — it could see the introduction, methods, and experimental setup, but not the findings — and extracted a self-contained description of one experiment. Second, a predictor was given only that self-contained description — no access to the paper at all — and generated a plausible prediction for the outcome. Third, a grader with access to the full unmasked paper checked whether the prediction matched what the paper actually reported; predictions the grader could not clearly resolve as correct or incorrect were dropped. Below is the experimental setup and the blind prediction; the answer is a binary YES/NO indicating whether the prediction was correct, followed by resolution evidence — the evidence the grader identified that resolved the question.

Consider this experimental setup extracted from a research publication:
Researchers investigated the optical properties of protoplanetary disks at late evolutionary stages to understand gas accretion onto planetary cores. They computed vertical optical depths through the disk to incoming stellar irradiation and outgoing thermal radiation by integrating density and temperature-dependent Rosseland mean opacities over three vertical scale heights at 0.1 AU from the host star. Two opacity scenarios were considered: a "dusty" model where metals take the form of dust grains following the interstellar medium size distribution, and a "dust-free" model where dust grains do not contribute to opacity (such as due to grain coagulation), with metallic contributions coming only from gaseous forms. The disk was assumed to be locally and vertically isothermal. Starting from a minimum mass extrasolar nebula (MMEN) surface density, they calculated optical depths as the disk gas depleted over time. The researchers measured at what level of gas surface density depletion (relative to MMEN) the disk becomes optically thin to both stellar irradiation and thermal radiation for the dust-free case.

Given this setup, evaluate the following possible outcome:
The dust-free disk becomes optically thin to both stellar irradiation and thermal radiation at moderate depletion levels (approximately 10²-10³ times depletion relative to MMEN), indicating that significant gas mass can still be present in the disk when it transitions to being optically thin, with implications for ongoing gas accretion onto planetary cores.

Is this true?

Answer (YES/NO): YES